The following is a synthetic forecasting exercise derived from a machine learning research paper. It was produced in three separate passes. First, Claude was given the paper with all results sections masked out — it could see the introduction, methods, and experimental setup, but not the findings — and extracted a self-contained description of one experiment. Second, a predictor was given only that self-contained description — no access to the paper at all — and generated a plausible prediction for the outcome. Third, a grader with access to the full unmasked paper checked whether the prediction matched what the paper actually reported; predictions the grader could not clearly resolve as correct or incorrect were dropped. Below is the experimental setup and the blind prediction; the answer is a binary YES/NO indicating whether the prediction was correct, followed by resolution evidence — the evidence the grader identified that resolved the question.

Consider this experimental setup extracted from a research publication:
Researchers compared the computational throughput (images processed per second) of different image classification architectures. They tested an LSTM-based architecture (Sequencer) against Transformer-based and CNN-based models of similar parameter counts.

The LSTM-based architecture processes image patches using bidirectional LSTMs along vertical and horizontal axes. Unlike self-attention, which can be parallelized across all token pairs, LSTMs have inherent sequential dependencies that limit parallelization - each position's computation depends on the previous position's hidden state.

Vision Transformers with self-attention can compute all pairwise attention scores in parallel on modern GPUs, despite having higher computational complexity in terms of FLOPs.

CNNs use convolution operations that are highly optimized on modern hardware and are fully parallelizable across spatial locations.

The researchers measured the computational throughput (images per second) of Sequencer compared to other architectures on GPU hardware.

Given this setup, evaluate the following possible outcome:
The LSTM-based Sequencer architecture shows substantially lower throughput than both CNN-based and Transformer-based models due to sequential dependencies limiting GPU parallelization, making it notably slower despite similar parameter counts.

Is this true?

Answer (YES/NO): YES